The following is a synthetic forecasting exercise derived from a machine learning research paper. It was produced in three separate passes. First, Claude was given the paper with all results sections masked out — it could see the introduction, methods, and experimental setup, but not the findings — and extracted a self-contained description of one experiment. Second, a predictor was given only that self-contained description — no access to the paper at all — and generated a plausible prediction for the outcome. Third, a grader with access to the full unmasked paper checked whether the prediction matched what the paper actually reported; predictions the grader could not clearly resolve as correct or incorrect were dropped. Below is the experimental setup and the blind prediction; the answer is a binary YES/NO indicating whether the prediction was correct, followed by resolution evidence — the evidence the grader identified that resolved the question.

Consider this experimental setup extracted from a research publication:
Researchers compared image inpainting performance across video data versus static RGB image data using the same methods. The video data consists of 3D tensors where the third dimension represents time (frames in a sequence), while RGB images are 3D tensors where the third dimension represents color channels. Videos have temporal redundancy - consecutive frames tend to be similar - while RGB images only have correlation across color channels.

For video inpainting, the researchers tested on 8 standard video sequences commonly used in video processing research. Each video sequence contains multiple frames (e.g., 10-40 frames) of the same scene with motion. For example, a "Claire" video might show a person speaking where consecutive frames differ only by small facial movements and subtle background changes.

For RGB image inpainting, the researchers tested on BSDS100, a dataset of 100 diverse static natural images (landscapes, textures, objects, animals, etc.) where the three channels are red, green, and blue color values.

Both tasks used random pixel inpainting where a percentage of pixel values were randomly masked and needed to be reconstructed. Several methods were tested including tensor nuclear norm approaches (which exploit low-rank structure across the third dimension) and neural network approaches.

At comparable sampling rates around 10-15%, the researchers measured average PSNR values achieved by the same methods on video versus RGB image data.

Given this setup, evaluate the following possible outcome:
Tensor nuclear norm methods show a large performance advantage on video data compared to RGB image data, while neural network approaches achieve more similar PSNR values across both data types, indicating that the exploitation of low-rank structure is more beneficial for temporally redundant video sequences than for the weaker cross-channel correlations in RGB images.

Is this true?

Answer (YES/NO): YES